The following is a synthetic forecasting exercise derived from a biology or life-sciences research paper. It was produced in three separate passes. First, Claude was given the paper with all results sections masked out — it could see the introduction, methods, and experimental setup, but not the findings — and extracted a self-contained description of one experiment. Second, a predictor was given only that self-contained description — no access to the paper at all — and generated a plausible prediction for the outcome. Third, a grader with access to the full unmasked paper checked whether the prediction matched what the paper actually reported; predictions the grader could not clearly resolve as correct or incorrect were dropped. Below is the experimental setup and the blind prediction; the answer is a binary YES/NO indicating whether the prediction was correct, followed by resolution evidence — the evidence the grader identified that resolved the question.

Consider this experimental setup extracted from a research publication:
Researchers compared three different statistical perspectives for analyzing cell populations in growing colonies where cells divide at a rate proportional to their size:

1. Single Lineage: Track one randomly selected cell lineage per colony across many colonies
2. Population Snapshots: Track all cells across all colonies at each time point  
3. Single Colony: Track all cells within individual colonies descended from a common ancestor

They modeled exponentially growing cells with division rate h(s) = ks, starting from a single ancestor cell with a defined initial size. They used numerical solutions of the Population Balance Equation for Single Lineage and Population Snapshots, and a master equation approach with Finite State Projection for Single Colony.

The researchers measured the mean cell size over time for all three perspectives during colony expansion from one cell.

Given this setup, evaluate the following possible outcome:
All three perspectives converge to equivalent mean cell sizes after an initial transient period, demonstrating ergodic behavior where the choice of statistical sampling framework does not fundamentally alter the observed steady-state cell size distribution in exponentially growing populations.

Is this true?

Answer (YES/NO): NO